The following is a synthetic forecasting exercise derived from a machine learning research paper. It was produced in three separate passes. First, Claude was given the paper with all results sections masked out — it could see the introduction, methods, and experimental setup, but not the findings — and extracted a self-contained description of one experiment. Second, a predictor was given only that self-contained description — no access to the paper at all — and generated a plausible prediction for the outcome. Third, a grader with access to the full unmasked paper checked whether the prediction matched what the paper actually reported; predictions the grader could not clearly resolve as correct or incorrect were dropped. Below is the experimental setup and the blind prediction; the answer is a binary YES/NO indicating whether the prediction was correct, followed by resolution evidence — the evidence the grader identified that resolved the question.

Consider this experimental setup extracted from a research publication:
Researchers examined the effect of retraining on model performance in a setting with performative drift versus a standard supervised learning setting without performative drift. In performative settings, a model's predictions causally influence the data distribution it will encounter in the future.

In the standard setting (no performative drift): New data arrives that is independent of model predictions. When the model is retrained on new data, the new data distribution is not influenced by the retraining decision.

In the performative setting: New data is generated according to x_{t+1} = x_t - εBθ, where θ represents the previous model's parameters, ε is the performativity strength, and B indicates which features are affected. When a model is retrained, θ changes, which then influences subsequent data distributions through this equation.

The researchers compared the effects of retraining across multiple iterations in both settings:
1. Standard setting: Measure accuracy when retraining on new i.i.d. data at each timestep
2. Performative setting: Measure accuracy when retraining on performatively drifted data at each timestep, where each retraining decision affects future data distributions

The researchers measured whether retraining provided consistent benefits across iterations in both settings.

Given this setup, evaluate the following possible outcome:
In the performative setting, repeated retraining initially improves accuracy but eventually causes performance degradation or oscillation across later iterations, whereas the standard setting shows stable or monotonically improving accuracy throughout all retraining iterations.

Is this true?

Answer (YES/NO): NO